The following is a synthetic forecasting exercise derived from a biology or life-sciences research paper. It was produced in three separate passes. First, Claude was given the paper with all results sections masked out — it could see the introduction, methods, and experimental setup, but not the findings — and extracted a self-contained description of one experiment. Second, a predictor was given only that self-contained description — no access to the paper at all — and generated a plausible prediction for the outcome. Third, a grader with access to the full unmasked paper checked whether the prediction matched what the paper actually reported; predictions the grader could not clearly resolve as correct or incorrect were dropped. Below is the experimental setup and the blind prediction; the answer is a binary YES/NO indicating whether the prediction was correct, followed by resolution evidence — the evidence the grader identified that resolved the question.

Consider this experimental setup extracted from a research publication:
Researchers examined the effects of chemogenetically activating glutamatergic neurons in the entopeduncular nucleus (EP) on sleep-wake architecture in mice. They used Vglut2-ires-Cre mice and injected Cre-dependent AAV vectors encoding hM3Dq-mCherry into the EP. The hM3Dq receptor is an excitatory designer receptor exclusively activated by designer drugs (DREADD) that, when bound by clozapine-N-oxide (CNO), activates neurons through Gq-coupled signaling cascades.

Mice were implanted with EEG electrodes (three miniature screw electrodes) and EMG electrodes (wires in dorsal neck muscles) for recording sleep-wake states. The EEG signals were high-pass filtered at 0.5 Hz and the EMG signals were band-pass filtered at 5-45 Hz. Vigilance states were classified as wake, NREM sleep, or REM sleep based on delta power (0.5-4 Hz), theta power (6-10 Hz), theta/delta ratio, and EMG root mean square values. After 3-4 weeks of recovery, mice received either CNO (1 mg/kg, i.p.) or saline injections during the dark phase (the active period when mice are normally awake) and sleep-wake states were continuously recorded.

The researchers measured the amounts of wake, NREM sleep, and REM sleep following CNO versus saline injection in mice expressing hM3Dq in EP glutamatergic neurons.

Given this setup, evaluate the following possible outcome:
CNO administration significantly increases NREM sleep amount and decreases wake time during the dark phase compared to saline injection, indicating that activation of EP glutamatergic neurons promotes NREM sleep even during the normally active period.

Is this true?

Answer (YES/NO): NO